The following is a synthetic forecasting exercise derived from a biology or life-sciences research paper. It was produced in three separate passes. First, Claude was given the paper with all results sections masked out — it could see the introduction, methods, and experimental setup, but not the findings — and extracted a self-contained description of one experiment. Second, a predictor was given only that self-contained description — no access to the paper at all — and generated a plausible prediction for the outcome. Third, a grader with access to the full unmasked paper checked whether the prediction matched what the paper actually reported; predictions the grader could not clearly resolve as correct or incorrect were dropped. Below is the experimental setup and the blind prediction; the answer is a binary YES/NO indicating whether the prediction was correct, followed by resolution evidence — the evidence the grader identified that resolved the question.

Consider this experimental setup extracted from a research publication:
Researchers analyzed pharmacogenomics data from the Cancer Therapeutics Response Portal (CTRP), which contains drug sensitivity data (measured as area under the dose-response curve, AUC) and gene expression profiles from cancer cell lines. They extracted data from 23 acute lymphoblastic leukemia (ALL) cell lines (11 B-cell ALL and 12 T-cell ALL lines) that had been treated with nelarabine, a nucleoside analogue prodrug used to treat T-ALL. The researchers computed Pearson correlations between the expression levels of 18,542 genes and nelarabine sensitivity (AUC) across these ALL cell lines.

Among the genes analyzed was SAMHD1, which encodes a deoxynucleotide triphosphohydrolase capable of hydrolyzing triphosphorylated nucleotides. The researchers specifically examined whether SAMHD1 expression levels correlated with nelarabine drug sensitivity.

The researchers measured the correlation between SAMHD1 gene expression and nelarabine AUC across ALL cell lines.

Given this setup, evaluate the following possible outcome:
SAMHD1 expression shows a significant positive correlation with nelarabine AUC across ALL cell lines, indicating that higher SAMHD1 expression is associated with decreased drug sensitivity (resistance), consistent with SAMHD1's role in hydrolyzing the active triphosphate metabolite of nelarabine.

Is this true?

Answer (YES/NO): YES